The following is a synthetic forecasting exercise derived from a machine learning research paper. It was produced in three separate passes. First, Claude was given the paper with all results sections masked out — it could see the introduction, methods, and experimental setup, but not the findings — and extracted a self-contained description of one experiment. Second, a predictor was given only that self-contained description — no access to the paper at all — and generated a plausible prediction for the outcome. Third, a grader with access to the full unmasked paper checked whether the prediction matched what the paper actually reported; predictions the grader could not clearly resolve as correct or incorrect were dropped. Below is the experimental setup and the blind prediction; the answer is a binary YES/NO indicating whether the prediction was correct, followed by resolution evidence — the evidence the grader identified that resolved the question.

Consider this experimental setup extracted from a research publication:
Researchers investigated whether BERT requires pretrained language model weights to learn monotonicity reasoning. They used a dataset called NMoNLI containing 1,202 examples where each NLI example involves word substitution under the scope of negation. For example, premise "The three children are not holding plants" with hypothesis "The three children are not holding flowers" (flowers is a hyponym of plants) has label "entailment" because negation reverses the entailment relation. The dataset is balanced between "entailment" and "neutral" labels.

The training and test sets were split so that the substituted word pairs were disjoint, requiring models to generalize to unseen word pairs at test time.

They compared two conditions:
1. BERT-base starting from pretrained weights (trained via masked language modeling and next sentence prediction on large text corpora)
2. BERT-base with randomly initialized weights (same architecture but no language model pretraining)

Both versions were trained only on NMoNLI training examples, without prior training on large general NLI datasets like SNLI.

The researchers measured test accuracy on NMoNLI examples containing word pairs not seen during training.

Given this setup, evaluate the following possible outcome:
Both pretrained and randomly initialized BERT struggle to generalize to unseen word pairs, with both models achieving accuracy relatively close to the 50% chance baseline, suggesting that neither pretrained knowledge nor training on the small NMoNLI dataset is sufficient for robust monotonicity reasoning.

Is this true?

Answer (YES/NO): NO